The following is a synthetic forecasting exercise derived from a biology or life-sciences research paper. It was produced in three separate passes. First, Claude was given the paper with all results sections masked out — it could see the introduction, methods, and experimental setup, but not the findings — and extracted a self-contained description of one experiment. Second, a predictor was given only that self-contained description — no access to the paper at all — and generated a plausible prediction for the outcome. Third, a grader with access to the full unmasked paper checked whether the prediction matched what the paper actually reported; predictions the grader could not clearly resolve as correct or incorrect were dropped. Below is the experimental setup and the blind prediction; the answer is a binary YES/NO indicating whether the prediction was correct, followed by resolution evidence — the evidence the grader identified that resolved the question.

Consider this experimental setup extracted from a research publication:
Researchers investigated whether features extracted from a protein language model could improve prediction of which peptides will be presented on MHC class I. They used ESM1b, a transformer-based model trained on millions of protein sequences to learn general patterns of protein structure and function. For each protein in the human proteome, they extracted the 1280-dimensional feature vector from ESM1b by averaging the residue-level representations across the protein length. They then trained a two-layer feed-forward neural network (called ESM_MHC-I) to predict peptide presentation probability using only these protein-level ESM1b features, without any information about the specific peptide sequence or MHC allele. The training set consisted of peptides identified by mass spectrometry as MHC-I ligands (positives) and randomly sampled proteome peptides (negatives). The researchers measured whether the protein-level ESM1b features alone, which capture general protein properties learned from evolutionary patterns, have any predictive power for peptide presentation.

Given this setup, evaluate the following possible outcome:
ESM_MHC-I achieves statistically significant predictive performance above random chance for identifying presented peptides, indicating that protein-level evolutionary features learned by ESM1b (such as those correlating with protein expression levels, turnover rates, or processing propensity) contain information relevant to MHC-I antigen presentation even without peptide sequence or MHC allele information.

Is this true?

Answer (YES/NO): YES